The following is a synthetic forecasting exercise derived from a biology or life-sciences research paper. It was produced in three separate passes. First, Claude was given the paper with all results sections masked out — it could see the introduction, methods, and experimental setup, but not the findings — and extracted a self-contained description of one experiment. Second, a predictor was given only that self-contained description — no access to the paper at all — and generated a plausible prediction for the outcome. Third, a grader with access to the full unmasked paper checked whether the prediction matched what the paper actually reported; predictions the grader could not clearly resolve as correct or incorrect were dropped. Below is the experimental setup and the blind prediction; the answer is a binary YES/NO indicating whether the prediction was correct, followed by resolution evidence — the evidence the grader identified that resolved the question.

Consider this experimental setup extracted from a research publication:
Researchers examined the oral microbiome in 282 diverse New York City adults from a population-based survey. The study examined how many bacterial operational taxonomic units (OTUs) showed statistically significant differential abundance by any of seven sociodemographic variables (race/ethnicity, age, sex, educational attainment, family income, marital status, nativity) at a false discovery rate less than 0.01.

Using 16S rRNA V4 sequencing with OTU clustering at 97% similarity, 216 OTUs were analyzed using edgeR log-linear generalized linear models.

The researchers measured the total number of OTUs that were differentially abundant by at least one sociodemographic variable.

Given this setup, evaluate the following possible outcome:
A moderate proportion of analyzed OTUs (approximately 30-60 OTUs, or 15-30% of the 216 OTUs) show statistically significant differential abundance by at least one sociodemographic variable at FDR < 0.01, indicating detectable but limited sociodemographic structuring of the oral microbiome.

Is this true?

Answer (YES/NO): NO